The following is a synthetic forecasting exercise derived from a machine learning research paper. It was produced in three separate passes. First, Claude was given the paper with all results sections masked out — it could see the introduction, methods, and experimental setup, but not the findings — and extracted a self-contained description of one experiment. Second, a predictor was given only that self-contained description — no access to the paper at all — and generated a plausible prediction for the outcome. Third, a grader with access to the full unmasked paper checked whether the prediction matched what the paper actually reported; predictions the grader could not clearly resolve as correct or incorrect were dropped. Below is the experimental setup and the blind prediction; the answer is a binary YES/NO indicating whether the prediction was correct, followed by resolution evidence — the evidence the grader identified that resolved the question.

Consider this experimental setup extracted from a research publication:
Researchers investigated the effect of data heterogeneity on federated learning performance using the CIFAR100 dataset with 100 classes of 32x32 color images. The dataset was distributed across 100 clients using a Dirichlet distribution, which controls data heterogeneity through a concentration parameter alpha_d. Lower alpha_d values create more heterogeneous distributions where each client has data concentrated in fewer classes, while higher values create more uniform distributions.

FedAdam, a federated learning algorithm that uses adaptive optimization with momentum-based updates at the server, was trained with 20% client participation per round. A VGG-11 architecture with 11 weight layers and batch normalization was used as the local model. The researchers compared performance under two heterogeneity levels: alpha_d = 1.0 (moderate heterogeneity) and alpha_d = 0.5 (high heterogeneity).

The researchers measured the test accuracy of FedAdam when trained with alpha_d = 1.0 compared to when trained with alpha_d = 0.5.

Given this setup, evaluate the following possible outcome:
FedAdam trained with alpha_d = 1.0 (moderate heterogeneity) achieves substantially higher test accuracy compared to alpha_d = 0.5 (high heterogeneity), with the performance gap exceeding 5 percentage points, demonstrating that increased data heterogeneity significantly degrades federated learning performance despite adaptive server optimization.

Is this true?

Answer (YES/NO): NO